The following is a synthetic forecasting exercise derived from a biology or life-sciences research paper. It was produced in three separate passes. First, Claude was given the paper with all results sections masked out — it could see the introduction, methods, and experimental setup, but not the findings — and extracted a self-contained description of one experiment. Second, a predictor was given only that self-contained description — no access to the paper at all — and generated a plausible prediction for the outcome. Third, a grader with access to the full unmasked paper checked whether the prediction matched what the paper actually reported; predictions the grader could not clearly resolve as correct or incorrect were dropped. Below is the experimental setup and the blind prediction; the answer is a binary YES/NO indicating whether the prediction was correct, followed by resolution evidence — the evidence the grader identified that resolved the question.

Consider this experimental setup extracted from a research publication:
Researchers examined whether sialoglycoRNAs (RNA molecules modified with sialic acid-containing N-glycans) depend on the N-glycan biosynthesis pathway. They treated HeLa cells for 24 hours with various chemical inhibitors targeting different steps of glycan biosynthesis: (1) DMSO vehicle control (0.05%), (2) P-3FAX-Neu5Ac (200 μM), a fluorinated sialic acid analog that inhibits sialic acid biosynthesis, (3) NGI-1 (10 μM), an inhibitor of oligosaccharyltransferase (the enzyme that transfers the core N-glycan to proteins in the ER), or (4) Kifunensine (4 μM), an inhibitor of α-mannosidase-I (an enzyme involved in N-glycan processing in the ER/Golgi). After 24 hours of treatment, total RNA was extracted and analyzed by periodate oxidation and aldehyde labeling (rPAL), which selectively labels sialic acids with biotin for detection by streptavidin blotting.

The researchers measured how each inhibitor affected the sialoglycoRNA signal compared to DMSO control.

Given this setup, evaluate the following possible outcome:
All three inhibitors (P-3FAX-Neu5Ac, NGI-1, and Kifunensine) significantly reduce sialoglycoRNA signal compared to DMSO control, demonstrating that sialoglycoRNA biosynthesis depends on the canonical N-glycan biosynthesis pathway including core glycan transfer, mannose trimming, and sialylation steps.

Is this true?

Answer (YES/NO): YES